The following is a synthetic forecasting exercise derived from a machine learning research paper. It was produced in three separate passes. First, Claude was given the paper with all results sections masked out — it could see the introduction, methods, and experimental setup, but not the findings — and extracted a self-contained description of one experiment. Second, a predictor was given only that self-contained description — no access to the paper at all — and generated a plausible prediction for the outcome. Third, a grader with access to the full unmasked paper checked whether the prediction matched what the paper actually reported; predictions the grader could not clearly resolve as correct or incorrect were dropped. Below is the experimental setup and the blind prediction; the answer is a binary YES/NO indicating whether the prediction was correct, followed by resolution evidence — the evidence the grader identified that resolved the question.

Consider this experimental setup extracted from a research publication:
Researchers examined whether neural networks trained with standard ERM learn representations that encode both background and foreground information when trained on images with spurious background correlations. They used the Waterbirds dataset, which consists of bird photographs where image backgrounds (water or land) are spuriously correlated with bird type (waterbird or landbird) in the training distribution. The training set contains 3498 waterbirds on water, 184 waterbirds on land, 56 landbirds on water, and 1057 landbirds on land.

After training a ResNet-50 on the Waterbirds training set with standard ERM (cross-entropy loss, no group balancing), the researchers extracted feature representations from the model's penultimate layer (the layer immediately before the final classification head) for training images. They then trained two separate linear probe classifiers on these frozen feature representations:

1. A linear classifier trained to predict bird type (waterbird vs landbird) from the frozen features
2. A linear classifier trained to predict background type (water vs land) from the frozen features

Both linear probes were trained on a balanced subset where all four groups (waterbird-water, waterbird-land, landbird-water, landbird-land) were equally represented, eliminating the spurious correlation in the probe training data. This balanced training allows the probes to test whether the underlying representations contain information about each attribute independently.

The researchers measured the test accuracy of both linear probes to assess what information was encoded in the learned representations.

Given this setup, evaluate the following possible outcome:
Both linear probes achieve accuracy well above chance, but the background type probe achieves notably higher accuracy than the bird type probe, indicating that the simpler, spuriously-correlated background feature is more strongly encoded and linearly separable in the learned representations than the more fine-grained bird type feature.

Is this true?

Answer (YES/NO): NO